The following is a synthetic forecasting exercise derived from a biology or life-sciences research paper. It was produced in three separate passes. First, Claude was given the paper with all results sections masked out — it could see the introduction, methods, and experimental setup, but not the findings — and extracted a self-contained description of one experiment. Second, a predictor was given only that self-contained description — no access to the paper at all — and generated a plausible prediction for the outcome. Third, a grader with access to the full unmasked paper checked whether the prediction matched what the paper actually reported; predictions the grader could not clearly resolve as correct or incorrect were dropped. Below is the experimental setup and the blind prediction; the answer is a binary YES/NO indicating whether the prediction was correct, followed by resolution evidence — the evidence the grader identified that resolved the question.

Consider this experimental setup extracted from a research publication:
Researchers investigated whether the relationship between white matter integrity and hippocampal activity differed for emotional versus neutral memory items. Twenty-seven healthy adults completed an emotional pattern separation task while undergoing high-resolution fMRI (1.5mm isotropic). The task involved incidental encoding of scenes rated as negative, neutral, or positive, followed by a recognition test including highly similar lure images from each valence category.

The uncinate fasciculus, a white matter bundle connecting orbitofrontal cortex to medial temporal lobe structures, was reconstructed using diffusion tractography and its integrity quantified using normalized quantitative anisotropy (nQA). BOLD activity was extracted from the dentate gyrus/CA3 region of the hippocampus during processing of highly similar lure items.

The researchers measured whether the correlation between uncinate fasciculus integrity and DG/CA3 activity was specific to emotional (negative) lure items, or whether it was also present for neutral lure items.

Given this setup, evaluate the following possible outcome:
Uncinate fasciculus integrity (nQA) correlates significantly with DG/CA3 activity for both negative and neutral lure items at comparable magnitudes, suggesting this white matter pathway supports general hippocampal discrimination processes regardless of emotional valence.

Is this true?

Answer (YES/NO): NO